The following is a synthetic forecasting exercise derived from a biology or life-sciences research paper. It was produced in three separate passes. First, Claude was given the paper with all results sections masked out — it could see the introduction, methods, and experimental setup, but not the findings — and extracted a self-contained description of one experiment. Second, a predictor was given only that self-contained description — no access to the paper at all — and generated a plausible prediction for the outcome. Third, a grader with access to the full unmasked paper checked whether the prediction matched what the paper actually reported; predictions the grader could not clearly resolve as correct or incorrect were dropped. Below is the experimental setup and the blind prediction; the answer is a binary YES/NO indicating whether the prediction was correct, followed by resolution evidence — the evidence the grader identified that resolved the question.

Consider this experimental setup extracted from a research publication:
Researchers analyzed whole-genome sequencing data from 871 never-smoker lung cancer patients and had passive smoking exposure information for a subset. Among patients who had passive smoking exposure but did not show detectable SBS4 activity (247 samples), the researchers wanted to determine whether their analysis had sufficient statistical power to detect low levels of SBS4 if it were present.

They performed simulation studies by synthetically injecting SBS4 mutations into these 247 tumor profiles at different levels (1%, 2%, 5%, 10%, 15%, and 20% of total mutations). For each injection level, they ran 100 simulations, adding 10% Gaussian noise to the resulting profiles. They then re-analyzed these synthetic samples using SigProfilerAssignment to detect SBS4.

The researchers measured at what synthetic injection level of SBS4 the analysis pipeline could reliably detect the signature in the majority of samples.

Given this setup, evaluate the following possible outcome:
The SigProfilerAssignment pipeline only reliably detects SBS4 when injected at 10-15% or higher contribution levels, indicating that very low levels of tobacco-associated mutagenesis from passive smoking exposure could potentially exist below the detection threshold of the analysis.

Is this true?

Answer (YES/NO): YES